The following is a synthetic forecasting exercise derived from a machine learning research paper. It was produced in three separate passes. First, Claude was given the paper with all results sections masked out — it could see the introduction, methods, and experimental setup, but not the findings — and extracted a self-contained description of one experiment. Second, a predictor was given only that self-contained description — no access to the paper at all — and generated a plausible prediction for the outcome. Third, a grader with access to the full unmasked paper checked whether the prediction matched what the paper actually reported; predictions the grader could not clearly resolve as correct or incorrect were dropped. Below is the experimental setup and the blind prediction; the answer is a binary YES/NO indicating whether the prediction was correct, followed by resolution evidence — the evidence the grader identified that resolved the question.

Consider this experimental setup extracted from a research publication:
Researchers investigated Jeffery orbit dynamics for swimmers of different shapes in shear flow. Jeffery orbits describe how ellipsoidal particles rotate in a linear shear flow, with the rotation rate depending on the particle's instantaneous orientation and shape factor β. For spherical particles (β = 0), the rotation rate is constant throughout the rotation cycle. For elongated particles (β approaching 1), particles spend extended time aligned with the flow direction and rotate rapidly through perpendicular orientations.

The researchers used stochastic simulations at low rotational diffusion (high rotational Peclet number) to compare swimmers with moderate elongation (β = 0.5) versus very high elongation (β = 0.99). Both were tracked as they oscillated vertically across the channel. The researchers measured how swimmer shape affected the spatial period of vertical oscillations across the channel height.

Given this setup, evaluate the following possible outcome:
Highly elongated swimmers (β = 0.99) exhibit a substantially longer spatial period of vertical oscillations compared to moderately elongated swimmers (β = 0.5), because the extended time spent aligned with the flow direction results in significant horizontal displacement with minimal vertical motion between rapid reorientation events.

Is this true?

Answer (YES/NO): YES